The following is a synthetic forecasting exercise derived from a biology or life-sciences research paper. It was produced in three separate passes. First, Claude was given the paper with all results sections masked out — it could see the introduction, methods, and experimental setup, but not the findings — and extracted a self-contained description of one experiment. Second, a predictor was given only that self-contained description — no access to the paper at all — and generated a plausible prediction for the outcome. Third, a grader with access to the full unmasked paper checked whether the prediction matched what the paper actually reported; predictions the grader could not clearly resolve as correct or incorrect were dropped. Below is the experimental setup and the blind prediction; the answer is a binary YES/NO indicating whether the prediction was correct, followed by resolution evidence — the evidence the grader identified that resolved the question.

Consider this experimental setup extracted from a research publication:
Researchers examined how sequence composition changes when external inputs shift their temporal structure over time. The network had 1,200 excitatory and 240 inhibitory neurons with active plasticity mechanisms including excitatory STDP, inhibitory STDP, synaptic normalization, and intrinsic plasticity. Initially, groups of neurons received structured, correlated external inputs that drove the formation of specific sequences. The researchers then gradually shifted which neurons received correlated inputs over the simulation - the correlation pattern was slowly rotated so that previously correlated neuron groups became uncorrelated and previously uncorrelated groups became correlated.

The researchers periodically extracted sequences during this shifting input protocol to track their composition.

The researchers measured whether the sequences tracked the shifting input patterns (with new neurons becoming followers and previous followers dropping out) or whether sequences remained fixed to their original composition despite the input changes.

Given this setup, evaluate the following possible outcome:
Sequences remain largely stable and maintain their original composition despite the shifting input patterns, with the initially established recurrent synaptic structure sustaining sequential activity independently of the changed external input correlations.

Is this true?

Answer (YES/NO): NO